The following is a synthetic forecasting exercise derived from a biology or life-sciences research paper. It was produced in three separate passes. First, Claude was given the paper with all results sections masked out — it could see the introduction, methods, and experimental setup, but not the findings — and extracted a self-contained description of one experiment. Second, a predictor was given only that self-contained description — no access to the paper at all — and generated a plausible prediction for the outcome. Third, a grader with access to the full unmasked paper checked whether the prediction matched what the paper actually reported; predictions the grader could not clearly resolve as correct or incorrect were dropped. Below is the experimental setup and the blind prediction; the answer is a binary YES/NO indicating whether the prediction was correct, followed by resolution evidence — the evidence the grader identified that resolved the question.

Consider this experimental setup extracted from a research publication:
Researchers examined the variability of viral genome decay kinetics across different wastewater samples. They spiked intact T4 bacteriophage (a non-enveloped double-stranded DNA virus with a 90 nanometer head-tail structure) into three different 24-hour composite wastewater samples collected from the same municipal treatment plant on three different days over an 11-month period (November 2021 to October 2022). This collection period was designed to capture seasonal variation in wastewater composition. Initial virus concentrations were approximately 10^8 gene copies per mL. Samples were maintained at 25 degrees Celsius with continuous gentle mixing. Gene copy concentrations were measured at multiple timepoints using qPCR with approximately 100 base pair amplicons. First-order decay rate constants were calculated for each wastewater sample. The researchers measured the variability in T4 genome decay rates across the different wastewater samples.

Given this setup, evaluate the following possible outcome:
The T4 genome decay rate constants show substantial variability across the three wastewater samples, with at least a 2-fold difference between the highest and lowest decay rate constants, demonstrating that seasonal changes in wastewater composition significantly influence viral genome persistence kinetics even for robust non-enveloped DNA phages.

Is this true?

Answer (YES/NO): NO